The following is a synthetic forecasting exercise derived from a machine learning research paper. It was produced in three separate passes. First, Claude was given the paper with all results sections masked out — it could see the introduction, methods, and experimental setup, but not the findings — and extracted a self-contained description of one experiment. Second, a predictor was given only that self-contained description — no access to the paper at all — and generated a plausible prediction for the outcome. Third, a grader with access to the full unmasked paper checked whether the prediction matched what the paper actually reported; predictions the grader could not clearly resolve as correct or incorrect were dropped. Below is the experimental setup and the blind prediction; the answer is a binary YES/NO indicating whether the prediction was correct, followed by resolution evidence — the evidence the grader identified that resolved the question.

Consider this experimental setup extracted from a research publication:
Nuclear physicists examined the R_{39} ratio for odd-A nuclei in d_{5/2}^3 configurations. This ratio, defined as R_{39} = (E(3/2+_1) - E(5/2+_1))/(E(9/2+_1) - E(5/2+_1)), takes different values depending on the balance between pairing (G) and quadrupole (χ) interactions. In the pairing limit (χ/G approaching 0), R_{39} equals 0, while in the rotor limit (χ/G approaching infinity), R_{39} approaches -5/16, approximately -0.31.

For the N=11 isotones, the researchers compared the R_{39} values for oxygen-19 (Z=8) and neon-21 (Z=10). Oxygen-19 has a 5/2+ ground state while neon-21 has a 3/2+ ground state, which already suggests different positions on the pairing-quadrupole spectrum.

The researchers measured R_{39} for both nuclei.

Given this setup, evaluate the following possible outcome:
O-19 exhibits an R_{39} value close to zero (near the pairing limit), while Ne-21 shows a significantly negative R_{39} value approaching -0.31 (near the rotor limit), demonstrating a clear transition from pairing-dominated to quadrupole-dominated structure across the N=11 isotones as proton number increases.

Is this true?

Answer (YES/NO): NO